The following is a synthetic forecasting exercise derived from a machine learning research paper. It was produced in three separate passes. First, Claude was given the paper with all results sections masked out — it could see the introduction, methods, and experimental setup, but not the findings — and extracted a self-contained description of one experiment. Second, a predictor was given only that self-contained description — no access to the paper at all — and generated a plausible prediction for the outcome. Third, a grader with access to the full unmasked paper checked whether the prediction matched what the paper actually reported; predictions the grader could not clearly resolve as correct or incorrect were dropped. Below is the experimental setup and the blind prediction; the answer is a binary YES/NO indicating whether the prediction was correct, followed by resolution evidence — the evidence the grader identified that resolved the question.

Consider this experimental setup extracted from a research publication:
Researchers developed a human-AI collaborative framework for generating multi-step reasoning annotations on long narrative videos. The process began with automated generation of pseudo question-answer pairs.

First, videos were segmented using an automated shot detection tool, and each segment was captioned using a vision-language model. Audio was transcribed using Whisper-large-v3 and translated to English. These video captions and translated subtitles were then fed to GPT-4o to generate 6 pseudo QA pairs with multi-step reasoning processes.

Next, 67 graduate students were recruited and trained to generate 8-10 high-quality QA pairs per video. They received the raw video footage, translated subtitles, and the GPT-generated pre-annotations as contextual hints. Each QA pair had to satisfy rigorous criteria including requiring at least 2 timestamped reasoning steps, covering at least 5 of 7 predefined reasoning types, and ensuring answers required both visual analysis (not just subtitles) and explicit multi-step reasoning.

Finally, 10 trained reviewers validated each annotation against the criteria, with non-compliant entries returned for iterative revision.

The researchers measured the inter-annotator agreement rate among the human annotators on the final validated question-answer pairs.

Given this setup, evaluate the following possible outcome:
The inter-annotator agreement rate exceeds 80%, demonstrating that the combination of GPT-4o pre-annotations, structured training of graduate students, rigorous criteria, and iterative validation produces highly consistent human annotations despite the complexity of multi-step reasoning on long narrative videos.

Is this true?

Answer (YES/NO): YES